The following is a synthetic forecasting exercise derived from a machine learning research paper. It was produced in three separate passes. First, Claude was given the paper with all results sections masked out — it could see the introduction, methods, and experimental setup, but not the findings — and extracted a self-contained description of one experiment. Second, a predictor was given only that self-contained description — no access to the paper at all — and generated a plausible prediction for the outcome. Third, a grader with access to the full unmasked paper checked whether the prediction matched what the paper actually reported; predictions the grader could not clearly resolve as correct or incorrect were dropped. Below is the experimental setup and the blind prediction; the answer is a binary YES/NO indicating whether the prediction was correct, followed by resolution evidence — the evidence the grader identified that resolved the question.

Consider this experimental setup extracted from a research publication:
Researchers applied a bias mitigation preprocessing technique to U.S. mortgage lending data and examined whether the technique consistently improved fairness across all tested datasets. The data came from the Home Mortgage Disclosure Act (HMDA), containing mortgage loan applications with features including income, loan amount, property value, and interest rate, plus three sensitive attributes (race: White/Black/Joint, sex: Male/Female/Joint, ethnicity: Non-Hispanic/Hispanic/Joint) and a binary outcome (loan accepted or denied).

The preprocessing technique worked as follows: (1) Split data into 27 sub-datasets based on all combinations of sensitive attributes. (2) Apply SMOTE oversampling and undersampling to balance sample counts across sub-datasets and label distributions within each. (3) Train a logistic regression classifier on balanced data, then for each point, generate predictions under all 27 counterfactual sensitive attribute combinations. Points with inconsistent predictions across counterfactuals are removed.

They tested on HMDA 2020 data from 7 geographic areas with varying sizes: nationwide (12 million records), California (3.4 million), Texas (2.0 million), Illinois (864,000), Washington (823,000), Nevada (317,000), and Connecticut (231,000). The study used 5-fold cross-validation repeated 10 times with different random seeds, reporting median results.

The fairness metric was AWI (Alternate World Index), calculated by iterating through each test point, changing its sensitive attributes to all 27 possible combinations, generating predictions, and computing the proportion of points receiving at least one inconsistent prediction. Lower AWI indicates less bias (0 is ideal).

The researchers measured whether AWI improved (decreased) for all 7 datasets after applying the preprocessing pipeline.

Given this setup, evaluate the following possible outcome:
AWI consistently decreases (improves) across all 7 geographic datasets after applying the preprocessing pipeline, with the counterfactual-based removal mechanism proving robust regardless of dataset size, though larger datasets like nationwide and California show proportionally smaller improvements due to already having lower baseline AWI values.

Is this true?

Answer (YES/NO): NO